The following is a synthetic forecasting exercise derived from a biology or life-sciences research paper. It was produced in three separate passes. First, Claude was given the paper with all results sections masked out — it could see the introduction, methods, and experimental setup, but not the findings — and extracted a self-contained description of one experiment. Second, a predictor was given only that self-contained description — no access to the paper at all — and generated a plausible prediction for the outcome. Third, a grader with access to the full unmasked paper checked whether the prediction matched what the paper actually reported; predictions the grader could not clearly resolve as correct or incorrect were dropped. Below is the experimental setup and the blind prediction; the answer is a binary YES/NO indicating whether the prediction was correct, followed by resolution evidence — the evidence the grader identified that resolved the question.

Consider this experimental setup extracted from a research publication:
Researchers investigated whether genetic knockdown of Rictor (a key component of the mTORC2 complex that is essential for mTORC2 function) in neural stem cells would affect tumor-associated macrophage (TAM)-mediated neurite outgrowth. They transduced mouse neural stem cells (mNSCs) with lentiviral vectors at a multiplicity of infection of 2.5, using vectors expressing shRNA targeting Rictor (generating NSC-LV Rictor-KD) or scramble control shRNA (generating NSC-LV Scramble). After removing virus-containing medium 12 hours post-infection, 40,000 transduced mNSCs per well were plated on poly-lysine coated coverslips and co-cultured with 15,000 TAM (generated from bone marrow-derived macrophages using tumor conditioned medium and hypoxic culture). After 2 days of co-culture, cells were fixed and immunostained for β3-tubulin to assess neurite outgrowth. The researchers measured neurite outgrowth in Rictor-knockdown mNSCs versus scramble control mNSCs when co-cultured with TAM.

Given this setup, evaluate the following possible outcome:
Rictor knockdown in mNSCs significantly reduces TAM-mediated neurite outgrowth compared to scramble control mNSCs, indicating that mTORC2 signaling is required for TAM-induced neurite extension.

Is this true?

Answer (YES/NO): YES